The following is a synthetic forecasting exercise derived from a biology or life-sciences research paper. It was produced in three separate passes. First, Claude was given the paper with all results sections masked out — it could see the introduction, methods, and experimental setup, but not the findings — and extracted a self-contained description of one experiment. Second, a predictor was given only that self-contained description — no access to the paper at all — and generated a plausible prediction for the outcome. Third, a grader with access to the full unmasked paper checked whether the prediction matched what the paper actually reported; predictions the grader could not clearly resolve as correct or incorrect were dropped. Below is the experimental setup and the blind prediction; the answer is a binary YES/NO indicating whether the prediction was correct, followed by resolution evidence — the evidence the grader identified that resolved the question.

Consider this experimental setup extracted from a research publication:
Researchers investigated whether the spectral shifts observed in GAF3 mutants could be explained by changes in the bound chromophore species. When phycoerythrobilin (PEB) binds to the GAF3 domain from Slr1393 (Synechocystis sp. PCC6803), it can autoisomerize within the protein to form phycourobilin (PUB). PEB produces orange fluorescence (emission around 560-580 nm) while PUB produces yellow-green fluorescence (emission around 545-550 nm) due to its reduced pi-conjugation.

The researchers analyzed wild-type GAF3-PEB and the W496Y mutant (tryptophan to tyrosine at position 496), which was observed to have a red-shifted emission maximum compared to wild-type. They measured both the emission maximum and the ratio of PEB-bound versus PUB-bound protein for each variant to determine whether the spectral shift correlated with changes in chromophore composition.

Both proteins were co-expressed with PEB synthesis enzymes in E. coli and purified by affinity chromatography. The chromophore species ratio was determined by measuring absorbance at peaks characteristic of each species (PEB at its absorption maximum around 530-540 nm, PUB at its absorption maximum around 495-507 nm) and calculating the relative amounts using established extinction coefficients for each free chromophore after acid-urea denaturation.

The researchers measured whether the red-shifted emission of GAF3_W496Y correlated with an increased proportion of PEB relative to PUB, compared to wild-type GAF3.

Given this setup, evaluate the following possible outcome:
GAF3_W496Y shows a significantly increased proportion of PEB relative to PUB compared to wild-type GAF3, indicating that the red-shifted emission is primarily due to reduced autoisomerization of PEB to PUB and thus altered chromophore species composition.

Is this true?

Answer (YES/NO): YES